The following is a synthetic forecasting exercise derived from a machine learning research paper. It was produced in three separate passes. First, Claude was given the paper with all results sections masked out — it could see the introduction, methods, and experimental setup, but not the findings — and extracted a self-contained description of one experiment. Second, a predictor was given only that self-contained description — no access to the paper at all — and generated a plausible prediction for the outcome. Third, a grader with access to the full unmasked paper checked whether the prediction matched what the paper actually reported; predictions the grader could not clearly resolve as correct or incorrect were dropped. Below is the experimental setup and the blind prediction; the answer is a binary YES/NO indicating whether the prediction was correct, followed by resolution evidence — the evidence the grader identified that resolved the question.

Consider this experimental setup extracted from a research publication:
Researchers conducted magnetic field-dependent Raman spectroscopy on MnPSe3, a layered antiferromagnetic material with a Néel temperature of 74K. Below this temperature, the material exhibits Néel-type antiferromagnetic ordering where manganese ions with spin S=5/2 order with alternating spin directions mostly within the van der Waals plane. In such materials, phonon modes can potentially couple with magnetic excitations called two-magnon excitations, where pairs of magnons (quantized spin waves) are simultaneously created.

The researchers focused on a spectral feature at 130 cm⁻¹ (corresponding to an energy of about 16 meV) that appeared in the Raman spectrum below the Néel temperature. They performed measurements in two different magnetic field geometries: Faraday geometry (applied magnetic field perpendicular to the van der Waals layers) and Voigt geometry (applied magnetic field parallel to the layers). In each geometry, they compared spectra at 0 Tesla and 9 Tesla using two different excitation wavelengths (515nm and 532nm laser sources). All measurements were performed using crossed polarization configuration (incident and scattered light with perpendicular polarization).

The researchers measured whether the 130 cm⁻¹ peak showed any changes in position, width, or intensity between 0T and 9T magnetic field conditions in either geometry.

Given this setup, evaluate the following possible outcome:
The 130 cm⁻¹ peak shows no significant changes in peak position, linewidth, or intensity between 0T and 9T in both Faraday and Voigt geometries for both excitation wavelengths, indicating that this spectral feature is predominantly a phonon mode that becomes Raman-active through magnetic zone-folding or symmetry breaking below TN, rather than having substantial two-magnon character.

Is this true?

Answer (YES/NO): NO